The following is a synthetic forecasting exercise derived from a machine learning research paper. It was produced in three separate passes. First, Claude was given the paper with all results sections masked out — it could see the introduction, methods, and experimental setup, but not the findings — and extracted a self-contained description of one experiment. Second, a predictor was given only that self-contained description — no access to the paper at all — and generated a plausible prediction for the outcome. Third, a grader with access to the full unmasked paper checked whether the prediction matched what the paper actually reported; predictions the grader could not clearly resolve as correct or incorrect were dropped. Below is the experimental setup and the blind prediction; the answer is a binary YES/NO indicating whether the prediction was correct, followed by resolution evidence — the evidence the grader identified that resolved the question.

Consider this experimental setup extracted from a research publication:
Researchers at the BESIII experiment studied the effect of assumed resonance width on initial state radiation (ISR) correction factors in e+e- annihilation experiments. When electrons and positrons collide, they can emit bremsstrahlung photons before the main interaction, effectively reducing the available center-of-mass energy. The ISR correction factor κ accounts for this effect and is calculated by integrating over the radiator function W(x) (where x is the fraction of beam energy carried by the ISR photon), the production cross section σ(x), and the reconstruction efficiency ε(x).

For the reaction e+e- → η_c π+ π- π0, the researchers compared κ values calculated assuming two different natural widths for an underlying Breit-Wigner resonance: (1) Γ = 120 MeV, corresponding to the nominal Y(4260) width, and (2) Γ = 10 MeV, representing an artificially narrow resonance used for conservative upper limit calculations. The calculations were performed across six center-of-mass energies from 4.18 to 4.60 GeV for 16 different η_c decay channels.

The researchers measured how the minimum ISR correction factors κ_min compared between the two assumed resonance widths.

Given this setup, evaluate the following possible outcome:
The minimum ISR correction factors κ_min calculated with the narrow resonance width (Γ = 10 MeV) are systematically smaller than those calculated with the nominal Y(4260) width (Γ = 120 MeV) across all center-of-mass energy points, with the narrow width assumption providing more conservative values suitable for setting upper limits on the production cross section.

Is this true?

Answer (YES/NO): YES